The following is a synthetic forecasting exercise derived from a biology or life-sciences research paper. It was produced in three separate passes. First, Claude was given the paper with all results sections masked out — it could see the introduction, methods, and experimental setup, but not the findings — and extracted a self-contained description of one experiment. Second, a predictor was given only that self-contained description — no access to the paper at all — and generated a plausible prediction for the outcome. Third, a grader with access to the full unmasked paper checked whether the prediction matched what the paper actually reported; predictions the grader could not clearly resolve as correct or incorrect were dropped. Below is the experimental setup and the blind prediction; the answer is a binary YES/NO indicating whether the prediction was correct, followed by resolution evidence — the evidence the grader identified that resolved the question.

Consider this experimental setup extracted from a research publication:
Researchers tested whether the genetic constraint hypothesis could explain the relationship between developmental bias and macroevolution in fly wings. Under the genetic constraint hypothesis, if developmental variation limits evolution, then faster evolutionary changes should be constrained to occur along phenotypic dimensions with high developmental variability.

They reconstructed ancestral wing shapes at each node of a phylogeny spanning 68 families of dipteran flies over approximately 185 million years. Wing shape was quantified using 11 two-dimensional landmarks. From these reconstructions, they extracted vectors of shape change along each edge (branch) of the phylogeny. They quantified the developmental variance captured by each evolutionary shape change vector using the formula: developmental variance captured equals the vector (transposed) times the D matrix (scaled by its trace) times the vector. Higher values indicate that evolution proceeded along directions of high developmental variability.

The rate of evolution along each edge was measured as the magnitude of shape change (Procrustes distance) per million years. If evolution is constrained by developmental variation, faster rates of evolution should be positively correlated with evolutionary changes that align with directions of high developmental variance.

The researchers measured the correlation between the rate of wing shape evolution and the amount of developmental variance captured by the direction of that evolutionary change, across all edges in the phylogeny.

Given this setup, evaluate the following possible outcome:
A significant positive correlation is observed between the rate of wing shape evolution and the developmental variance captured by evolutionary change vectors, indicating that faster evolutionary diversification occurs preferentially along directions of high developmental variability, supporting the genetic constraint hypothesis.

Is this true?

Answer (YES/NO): NO